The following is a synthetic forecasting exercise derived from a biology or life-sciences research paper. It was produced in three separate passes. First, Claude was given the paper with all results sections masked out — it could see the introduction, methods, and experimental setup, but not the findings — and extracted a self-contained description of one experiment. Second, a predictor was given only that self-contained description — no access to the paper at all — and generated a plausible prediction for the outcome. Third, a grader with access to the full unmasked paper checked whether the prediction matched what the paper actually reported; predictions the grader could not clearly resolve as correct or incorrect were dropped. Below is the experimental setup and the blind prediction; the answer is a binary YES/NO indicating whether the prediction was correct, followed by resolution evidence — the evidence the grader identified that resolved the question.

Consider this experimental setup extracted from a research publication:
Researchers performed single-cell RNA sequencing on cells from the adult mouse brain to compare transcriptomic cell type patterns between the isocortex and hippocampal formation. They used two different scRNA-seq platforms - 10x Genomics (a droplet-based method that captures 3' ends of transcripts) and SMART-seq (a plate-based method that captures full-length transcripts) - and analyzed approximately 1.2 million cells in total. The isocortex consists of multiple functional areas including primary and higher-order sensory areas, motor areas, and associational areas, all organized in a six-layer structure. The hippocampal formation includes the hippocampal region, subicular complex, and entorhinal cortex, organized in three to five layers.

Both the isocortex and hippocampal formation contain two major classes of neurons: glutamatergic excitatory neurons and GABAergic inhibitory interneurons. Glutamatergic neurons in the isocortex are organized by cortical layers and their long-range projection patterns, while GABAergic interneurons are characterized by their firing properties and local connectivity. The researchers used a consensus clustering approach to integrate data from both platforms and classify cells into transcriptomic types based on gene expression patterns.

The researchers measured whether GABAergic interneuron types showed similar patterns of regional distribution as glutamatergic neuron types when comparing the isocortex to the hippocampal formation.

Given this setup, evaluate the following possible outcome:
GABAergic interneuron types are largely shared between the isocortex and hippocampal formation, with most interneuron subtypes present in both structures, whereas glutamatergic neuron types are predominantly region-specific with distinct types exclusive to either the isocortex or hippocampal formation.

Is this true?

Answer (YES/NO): YES